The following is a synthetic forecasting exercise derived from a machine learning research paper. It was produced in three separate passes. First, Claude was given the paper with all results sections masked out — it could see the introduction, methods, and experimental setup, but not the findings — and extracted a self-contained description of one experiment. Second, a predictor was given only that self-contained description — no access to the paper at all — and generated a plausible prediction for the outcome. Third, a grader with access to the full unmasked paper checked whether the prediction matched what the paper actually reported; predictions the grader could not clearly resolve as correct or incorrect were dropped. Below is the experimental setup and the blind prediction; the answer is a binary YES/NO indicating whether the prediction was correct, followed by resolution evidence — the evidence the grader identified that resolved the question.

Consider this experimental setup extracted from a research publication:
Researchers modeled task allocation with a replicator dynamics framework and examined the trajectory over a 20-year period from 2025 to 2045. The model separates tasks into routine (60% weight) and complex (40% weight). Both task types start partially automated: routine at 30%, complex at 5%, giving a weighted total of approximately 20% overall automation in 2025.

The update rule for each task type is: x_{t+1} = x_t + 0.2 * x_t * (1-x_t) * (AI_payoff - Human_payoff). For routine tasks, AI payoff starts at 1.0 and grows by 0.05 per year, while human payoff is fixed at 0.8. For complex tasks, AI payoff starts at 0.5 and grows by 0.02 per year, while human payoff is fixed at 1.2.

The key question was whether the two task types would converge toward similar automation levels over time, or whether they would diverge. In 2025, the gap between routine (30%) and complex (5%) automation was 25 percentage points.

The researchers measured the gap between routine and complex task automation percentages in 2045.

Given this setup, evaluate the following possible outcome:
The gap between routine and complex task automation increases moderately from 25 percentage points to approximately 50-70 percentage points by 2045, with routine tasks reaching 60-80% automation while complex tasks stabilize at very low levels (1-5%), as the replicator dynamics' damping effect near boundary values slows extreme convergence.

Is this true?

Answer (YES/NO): NO